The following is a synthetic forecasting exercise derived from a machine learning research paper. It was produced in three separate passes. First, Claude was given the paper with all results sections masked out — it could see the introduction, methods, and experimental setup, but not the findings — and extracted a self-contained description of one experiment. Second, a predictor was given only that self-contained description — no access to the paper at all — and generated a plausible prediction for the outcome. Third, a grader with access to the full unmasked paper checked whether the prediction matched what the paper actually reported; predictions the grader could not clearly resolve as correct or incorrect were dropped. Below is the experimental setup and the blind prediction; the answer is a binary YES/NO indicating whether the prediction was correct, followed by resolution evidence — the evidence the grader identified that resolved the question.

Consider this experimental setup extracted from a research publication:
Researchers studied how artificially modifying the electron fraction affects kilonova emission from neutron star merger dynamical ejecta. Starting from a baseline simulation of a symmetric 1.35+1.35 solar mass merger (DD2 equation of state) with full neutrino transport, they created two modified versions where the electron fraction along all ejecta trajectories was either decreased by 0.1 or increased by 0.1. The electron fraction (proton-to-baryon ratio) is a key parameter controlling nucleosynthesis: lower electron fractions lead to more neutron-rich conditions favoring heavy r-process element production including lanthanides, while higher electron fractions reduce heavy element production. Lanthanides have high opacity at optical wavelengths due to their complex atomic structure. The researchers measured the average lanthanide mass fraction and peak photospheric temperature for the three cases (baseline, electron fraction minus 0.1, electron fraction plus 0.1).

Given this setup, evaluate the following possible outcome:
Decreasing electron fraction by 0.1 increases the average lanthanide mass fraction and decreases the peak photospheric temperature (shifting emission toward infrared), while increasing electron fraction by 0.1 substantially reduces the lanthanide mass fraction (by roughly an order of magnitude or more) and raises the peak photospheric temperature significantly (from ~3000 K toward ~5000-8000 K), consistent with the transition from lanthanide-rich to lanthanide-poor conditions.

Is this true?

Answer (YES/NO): NO